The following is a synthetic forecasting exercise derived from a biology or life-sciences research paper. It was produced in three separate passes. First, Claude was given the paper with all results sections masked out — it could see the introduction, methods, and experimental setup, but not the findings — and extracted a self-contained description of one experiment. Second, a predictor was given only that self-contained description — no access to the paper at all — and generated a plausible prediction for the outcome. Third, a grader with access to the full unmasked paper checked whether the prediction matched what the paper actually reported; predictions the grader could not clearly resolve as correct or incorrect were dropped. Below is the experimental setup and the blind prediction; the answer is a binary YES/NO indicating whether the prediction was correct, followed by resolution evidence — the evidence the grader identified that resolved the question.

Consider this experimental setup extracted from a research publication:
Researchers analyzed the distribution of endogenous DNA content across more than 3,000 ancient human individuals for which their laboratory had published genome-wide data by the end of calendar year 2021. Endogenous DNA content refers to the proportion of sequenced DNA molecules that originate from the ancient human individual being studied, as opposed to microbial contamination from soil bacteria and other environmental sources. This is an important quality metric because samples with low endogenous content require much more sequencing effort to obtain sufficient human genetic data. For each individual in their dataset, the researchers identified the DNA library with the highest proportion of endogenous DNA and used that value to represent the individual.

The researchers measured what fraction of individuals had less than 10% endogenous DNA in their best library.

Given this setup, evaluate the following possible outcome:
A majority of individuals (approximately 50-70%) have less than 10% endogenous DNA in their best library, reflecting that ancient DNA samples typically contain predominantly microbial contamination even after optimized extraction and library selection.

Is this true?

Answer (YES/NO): NO